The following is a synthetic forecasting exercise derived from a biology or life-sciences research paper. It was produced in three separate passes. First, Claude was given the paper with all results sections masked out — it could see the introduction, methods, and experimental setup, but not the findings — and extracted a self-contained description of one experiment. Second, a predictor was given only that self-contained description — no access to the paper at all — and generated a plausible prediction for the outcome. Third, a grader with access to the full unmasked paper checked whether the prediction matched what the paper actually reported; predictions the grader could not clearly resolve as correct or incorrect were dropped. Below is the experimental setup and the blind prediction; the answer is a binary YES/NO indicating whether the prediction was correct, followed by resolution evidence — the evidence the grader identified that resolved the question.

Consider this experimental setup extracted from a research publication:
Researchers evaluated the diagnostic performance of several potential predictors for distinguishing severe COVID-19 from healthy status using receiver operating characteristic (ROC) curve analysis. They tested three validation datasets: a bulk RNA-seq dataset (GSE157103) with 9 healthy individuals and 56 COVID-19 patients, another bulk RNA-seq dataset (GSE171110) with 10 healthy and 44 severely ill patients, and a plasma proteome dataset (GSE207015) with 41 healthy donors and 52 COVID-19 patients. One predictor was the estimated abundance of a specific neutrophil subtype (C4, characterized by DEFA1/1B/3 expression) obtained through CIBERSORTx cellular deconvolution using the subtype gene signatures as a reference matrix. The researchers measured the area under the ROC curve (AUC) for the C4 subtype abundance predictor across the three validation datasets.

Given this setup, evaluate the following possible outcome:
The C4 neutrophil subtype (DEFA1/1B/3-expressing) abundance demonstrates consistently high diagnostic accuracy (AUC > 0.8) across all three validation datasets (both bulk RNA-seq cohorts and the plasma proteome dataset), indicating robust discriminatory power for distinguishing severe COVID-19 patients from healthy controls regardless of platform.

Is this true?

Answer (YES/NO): NO